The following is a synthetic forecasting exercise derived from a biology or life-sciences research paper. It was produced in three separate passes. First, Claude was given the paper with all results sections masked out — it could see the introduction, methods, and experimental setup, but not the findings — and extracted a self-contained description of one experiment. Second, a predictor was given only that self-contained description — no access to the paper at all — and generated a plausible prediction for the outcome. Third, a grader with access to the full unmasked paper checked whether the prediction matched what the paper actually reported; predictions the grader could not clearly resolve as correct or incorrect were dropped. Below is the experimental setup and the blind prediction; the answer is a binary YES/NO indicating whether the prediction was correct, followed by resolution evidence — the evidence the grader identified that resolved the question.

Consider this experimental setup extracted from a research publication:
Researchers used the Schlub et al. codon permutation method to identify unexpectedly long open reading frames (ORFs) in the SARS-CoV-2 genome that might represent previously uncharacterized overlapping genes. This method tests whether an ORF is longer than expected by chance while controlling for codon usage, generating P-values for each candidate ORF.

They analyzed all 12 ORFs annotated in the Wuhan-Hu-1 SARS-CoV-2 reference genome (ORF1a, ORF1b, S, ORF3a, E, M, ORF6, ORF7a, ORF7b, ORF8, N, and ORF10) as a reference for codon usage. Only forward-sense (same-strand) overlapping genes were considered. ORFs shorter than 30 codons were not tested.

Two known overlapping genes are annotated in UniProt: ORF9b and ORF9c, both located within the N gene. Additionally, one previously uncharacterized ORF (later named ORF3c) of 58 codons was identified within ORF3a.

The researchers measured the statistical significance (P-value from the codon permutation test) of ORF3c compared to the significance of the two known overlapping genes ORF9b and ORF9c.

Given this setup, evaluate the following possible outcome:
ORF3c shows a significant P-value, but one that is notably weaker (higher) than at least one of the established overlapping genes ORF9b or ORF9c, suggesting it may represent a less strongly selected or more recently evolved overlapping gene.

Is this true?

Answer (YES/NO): NO